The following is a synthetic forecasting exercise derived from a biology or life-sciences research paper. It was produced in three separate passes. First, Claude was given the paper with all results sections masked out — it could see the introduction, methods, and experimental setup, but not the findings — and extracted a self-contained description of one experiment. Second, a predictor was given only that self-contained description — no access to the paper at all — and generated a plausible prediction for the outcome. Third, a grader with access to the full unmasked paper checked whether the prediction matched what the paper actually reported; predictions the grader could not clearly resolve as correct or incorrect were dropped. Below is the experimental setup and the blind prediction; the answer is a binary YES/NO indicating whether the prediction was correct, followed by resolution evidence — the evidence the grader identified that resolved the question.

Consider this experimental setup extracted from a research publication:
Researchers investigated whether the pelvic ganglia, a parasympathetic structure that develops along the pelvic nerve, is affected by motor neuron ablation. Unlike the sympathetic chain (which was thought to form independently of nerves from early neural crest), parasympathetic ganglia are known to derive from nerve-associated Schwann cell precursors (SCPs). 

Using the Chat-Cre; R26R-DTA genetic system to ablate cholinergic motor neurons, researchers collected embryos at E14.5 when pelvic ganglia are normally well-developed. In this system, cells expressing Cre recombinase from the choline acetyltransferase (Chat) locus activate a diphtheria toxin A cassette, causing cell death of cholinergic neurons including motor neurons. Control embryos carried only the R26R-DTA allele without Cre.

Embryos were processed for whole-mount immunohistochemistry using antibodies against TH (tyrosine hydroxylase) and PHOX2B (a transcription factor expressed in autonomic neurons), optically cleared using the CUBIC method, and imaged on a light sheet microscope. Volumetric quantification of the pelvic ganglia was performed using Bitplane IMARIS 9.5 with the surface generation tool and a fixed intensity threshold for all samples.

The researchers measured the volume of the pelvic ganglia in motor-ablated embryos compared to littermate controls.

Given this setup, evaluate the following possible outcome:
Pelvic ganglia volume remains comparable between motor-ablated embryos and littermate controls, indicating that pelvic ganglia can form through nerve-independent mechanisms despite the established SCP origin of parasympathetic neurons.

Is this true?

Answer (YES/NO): YES